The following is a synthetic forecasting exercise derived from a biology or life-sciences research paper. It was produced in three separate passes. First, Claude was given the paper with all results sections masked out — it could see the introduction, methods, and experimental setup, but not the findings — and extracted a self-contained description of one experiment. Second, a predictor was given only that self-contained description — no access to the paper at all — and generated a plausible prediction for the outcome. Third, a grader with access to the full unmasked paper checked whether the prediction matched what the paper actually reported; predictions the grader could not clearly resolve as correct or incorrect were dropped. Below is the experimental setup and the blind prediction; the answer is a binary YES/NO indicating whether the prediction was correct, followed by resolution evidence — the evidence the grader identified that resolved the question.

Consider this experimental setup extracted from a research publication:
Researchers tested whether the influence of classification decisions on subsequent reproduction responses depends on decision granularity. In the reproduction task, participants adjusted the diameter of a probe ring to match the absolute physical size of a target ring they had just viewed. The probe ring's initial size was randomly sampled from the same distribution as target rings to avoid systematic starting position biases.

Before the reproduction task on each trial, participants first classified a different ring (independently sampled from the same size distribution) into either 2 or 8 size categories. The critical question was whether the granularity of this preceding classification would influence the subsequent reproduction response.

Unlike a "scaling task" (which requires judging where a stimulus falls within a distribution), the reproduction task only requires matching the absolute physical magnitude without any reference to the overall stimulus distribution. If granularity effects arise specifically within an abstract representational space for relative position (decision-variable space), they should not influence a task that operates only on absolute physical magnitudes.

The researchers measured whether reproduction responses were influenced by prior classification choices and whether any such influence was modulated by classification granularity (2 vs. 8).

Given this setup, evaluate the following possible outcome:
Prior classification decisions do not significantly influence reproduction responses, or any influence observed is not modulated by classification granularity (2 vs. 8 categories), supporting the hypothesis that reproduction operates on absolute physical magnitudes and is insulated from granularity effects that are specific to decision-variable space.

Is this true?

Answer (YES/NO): YES